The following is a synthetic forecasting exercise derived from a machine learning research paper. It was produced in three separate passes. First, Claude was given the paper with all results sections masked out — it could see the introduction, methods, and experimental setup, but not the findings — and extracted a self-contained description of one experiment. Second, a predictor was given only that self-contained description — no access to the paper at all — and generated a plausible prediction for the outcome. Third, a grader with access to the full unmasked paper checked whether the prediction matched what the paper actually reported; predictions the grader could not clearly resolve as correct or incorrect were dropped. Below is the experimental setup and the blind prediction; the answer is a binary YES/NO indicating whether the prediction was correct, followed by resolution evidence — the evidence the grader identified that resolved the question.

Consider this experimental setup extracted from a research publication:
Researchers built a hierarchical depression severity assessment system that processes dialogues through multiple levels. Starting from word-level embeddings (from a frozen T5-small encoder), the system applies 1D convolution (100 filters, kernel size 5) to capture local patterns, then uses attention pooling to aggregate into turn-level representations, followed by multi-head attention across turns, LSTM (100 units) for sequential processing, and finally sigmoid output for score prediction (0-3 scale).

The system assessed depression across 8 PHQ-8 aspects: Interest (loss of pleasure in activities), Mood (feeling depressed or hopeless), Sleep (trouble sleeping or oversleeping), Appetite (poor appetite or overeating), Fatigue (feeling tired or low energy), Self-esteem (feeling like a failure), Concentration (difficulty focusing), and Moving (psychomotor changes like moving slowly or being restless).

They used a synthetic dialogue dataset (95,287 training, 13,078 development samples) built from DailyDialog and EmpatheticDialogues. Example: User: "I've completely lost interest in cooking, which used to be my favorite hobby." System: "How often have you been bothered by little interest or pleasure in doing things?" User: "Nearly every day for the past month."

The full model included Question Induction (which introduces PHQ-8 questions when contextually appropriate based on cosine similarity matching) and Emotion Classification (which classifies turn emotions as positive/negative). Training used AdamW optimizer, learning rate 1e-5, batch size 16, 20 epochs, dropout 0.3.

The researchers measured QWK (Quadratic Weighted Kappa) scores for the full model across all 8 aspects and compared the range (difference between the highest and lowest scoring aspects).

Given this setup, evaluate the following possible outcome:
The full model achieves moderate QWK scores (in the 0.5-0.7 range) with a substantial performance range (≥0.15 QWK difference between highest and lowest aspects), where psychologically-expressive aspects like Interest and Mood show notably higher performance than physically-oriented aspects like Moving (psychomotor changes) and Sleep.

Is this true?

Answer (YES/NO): NO